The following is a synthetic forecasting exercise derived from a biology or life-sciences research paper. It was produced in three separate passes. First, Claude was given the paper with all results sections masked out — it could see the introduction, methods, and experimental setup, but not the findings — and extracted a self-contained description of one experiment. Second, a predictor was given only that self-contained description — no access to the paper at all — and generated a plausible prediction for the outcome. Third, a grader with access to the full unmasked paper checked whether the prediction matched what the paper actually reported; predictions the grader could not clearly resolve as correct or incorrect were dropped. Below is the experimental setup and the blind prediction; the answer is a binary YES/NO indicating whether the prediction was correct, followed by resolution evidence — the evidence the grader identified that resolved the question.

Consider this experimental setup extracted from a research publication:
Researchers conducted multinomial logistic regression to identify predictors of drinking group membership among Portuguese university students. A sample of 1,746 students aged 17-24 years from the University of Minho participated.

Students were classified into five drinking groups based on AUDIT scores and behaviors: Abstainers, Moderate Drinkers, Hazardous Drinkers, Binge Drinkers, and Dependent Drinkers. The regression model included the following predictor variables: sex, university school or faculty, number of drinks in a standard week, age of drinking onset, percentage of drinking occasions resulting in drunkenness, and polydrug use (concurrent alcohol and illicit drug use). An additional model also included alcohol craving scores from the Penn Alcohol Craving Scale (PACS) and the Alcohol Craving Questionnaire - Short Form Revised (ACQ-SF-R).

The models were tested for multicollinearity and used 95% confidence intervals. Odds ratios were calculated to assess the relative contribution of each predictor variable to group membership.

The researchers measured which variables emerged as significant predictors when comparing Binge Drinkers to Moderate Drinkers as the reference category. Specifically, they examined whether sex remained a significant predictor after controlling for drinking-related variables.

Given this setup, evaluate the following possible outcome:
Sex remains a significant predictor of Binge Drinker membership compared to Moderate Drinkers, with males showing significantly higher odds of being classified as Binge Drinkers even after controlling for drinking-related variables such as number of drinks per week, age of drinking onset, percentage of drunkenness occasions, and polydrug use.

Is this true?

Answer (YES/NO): NO